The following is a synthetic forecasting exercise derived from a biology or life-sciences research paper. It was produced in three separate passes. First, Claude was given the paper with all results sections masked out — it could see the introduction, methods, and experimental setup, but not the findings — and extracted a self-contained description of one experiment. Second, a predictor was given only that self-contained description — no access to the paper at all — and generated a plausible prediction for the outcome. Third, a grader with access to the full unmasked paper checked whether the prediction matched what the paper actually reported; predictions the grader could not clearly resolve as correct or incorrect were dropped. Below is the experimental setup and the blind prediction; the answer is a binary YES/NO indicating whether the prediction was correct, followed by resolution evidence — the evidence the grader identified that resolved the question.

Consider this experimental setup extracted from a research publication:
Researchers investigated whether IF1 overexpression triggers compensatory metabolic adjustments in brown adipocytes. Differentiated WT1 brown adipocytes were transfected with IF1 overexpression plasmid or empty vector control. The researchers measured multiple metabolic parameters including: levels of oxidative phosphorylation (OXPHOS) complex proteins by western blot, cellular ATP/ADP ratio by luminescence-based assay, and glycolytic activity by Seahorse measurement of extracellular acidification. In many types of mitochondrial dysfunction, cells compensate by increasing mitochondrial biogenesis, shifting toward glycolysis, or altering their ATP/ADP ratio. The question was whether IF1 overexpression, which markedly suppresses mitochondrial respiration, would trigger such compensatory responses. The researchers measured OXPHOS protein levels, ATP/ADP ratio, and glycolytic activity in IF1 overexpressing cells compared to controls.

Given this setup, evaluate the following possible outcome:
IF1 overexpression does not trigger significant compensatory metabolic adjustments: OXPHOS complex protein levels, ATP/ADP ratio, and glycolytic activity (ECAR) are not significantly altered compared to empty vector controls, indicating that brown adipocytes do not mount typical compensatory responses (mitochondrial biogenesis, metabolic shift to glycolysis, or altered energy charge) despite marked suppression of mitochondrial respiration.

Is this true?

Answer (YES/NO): YES